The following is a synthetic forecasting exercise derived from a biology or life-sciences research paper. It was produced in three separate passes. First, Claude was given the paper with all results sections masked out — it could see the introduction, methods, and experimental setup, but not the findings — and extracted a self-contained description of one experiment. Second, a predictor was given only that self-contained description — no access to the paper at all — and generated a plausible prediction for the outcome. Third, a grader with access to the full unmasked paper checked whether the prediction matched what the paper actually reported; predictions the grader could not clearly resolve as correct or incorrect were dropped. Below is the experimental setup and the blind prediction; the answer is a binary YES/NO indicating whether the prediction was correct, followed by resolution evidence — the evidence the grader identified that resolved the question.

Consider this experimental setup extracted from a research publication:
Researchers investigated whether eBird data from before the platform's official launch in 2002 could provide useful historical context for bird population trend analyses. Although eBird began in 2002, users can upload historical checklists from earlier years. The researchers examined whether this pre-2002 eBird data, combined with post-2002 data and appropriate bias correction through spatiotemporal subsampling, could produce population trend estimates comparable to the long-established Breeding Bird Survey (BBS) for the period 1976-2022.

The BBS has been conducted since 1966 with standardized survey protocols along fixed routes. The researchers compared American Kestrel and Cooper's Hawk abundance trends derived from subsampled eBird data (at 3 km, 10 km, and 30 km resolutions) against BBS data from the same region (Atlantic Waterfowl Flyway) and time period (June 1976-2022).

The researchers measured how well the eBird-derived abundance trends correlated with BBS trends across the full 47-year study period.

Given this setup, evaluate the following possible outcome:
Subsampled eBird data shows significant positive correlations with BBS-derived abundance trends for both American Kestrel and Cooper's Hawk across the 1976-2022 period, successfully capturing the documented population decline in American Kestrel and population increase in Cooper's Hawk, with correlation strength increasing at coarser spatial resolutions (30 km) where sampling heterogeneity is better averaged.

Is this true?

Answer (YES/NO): NO